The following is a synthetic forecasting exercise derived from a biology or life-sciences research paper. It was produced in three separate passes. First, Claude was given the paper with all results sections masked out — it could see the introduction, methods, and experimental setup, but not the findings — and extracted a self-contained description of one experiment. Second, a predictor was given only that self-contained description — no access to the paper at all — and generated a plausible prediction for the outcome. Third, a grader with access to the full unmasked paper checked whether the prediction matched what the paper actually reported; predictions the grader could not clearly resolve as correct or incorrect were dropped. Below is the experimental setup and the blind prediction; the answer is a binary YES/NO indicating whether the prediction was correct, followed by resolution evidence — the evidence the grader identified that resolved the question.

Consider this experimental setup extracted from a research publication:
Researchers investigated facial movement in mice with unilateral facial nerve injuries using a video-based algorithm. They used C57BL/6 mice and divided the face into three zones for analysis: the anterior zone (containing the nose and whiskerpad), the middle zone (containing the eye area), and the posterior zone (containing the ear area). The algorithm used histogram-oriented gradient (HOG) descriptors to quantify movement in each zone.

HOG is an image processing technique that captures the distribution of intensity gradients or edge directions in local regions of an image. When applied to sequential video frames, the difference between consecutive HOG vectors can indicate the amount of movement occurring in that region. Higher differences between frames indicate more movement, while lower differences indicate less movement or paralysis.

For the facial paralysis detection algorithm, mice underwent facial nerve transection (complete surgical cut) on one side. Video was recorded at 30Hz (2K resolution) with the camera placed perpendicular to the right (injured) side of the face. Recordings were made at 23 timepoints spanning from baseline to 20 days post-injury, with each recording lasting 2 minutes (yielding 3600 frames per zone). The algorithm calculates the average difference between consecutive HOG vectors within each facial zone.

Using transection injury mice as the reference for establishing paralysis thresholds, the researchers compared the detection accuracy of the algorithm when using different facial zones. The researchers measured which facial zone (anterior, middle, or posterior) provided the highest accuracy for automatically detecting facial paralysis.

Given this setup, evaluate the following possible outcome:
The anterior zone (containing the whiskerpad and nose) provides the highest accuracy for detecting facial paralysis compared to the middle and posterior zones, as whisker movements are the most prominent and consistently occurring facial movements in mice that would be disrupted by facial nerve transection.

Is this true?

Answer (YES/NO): NO